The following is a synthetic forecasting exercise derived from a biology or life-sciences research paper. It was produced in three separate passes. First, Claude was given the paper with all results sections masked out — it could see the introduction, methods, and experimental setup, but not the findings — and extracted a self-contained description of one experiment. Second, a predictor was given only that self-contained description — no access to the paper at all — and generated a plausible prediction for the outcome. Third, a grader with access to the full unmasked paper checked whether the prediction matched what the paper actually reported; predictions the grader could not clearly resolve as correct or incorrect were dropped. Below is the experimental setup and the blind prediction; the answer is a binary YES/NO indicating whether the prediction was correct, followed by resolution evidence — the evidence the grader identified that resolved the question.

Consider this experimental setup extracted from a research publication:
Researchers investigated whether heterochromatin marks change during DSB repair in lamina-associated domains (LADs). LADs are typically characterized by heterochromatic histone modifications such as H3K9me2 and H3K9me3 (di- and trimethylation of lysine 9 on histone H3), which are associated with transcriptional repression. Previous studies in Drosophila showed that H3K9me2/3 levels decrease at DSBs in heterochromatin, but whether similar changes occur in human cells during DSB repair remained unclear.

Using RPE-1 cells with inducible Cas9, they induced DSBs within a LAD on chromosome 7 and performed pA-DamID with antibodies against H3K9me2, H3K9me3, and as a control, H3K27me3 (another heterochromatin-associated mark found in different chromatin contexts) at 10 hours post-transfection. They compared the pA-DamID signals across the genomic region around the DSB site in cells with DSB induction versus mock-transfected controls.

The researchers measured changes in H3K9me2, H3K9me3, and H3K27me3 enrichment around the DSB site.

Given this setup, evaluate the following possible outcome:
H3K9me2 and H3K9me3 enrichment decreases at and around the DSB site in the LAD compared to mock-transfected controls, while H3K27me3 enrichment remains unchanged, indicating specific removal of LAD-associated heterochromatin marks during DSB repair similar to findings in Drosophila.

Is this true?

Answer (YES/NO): NO